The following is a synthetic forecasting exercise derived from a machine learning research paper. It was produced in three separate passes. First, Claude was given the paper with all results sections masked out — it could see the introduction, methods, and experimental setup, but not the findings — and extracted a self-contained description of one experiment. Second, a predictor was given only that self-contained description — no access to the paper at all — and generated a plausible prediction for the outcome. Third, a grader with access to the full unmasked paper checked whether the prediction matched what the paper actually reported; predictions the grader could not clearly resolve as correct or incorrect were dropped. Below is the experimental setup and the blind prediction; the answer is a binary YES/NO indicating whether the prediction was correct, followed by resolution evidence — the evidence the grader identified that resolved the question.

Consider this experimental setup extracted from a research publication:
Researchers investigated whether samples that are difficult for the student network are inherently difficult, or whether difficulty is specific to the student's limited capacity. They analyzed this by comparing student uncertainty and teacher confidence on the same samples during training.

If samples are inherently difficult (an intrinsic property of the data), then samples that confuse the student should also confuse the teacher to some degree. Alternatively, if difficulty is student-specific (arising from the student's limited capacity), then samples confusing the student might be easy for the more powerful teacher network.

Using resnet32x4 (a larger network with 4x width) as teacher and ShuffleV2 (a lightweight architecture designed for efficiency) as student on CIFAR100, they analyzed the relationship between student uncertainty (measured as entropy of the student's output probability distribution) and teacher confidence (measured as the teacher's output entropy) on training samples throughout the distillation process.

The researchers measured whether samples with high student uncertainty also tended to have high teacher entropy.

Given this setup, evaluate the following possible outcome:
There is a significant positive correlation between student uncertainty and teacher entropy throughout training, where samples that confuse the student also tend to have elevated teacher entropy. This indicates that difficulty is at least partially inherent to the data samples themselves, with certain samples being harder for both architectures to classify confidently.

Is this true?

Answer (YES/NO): YES